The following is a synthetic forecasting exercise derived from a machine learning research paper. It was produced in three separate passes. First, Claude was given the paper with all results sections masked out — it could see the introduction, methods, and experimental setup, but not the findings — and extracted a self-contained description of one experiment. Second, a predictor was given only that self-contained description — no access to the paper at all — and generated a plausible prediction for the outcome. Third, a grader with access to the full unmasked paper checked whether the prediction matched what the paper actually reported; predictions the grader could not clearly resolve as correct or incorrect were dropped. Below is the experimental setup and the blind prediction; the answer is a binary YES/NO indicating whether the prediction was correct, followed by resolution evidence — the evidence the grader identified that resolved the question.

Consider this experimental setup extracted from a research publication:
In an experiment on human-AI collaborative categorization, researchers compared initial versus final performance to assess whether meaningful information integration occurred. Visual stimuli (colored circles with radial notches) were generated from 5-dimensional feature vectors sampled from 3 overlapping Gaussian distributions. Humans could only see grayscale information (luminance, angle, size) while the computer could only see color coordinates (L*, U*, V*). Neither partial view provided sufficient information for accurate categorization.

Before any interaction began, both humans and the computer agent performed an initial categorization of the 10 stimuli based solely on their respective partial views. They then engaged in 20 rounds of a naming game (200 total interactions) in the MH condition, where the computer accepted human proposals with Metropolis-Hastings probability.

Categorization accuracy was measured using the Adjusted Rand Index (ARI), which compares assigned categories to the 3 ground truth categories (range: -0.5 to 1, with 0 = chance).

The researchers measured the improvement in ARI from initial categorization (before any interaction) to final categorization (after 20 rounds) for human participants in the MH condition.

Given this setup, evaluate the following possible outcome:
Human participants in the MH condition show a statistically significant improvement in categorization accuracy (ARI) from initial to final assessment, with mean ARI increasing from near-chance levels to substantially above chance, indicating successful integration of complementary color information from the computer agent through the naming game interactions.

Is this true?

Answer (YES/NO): NO